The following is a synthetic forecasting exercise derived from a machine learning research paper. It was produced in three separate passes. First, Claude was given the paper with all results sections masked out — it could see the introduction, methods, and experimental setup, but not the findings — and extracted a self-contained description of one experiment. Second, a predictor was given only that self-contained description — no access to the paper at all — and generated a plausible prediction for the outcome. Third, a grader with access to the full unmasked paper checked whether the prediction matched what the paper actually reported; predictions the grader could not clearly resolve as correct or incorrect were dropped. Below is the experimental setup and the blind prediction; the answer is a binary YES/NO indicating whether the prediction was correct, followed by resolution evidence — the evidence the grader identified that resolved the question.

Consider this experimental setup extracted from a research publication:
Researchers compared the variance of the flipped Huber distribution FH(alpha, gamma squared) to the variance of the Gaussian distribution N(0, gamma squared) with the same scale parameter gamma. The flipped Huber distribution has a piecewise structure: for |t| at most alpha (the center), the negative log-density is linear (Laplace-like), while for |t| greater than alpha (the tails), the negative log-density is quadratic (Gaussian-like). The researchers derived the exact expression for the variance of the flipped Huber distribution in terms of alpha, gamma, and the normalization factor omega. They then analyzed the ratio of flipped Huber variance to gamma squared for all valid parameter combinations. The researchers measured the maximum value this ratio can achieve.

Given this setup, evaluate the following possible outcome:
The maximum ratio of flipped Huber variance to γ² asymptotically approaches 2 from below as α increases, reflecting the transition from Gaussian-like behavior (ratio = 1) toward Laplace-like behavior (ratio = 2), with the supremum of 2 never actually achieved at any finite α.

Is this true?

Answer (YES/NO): NO